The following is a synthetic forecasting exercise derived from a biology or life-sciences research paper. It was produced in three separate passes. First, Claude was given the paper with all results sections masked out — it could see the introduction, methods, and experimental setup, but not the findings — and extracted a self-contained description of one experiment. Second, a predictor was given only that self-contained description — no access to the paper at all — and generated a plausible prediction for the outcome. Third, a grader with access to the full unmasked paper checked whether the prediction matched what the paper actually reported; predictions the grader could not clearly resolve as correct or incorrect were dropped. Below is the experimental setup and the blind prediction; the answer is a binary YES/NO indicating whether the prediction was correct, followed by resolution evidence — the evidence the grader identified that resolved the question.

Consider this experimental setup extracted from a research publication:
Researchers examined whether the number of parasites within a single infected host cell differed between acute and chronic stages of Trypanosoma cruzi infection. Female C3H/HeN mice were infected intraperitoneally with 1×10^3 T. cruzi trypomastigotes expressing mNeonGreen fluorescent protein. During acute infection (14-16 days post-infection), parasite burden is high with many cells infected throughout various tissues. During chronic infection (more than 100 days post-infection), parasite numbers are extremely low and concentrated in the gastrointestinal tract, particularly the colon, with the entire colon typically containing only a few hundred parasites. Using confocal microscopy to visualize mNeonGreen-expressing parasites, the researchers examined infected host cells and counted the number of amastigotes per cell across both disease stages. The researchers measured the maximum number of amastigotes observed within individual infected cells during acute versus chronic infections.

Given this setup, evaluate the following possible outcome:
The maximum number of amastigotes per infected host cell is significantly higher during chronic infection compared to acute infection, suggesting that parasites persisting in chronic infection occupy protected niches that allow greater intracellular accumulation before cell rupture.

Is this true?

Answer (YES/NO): YES